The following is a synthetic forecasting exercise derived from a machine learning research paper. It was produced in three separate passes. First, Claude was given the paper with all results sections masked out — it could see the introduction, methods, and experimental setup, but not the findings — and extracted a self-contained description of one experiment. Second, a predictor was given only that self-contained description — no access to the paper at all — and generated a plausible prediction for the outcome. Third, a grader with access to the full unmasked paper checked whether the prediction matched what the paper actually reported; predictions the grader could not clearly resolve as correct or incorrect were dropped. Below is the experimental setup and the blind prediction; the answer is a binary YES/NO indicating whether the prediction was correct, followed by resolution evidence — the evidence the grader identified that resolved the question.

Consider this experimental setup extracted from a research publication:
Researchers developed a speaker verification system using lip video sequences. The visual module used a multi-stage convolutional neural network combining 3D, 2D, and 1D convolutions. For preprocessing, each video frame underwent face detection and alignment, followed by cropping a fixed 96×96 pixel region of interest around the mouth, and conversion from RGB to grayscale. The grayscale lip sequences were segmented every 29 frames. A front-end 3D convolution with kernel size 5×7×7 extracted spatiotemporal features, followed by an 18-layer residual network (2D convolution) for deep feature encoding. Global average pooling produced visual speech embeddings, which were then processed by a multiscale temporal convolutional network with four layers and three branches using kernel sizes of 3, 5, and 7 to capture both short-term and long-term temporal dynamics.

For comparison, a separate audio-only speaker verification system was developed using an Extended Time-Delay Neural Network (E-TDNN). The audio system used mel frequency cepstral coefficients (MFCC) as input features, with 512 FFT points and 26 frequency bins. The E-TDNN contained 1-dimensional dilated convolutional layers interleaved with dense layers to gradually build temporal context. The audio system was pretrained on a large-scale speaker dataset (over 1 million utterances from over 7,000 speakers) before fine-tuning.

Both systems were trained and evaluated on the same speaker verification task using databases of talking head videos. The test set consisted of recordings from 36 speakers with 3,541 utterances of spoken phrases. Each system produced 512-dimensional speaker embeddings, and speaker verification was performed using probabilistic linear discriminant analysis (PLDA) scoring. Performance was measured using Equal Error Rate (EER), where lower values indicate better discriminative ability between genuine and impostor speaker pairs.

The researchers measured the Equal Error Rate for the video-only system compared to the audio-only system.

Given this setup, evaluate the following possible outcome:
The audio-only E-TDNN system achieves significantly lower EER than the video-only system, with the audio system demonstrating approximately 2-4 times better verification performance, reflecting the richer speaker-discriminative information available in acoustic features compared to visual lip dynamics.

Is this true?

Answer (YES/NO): NO